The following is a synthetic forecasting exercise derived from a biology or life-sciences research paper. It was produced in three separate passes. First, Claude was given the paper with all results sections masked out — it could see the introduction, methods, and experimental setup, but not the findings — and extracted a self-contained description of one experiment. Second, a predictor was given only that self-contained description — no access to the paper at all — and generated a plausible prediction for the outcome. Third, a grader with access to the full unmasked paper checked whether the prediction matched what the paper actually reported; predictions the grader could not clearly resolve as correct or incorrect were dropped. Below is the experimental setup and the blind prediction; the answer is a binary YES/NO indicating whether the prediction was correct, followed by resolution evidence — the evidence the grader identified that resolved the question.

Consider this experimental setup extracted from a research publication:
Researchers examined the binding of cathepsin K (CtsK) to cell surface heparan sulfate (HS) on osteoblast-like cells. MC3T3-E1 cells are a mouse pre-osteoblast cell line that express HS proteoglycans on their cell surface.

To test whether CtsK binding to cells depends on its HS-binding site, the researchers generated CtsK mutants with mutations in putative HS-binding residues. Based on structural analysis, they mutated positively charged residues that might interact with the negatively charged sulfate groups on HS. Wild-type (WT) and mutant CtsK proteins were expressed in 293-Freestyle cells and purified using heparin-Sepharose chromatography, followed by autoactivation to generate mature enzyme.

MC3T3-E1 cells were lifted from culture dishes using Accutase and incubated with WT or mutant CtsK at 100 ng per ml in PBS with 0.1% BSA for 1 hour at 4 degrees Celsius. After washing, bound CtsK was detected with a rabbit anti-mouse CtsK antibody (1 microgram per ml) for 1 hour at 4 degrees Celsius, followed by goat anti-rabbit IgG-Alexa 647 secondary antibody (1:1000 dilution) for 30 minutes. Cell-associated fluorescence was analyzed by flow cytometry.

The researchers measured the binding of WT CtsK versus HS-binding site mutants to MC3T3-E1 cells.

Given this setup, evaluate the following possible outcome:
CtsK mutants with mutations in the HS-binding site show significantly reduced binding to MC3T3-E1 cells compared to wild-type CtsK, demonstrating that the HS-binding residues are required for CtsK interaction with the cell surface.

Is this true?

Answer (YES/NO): YES